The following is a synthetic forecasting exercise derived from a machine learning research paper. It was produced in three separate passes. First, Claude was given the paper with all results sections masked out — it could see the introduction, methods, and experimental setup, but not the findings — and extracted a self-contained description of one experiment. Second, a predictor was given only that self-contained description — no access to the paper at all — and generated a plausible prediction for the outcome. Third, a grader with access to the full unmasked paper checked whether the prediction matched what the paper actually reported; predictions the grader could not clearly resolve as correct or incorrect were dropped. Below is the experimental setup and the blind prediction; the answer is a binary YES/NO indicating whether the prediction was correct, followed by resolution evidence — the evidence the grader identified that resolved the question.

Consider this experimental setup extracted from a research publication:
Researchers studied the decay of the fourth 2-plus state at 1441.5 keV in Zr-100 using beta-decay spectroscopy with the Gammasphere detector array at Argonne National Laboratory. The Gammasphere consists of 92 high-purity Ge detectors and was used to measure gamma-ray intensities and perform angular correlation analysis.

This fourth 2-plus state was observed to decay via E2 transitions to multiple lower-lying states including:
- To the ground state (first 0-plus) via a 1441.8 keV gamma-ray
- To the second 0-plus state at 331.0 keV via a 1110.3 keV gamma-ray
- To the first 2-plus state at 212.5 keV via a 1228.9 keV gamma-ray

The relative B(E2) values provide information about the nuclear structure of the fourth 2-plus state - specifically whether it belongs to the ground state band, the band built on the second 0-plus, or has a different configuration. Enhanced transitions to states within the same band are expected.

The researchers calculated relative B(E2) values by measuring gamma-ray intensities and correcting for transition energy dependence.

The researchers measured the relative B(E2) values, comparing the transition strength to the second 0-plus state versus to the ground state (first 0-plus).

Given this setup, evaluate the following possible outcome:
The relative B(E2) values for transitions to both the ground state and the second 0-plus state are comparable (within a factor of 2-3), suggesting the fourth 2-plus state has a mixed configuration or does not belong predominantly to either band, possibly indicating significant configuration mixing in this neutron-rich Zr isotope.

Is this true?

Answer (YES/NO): NO